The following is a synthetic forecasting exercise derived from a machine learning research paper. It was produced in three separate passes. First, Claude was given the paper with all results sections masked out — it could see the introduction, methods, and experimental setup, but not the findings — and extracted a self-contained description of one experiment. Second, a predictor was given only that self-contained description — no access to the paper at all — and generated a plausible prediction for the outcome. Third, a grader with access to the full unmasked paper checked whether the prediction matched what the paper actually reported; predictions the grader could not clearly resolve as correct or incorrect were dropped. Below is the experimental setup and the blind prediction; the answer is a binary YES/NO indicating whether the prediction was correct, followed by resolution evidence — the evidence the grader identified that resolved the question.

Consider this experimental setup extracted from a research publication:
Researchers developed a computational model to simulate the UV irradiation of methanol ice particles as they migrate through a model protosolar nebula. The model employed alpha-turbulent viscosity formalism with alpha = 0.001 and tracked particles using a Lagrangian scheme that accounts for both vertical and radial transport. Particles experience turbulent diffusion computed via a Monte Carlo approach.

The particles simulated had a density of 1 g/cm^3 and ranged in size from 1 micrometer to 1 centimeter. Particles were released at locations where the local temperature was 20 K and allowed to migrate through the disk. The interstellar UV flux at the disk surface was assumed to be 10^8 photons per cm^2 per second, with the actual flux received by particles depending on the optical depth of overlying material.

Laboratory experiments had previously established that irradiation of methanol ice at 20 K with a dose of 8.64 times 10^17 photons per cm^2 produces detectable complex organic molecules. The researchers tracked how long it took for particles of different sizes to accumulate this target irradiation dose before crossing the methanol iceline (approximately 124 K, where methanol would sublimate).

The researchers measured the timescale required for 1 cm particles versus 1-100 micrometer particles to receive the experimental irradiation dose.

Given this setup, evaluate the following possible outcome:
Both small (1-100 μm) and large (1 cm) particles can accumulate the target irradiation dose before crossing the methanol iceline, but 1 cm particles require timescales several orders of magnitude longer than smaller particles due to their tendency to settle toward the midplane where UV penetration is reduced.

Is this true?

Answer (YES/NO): NO